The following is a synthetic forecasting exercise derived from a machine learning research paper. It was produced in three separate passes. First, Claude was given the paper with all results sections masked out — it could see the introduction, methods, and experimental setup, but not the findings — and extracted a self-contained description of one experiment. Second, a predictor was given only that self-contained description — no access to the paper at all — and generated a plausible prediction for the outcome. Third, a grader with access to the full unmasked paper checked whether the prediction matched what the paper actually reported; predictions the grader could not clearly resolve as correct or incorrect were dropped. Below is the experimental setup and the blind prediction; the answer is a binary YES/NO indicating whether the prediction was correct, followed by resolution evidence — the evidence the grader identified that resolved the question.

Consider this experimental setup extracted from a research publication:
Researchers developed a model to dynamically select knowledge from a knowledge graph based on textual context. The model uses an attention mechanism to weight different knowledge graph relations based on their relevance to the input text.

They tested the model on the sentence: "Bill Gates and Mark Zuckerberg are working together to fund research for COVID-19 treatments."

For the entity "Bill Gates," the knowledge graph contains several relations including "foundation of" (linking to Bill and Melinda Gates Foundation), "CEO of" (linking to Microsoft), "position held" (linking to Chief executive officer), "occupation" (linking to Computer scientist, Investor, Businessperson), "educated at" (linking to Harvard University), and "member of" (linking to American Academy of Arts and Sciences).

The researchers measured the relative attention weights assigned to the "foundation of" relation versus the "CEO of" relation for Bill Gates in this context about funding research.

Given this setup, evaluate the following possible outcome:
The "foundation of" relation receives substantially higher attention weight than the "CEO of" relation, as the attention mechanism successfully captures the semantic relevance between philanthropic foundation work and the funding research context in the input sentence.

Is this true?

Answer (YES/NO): YES